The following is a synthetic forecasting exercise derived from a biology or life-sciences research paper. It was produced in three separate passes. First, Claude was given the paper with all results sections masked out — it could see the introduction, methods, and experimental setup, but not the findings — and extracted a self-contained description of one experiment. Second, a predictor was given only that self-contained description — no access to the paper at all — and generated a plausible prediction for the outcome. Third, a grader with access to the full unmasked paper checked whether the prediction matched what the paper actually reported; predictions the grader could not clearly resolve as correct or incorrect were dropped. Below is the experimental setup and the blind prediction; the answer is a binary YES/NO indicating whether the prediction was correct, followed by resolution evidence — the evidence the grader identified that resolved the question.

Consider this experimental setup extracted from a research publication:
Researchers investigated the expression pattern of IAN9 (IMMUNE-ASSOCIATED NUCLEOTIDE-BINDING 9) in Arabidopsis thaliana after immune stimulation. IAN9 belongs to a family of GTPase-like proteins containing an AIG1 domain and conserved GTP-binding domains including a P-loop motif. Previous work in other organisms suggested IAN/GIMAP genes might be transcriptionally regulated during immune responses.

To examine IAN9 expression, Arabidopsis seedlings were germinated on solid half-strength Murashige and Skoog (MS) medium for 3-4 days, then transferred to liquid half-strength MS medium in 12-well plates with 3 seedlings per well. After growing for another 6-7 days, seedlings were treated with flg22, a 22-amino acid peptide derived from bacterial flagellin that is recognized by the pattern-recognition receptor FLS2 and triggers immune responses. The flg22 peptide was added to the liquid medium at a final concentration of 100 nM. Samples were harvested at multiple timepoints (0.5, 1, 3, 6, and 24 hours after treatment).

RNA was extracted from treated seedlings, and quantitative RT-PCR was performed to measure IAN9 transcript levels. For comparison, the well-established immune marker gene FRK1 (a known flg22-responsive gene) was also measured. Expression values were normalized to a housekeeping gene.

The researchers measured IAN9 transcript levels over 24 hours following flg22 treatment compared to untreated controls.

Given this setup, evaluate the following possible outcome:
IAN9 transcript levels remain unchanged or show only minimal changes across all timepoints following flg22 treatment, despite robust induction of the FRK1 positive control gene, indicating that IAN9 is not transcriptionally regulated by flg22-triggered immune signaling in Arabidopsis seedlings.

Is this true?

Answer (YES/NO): NO